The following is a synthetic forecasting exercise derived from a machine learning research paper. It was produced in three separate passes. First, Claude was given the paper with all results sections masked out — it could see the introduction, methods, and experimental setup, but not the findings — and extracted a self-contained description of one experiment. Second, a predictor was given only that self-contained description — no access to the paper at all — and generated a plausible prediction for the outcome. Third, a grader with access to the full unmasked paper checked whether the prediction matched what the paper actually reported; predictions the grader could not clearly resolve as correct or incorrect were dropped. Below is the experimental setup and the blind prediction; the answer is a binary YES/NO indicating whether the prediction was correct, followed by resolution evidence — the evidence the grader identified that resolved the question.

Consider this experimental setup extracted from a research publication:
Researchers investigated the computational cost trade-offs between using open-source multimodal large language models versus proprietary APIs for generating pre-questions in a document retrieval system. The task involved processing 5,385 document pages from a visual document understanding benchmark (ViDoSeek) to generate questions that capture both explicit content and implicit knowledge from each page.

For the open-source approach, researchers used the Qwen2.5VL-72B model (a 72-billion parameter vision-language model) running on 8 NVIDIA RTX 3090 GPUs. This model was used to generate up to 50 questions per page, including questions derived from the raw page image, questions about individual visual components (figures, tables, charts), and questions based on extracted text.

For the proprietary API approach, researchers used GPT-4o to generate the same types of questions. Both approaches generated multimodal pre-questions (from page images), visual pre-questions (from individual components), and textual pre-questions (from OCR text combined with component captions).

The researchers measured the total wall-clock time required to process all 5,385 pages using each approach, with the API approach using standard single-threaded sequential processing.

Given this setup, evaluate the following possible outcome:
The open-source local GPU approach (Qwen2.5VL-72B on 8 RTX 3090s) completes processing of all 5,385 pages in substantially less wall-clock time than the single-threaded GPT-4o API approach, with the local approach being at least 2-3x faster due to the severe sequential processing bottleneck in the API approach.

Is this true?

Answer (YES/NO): NO